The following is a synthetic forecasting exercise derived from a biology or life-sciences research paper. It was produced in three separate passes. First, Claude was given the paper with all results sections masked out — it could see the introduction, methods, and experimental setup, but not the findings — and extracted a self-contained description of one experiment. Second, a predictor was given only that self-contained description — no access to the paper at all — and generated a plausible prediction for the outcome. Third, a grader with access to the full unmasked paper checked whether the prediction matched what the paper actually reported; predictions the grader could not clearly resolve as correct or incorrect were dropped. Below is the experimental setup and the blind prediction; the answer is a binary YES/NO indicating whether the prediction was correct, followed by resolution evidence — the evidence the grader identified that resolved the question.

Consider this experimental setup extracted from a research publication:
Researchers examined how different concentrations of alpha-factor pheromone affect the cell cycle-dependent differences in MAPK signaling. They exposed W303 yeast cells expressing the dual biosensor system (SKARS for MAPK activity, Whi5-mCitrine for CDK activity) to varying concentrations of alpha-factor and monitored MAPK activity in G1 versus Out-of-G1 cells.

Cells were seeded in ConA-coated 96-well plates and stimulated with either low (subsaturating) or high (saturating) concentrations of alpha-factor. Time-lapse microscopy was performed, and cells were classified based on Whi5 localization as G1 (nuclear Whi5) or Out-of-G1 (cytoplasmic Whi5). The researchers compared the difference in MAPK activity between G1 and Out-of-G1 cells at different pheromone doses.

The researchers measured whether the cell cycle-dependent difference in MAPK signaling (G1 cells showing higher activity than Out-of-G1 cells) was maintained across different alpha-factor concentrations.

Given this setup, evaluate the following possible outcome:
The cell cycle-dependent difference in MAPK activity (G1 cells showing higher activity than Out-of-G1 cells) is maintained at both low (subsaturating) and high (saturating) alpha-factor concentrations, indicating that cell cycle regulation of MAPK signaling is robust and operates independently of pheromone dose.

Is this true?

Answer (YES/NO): NO